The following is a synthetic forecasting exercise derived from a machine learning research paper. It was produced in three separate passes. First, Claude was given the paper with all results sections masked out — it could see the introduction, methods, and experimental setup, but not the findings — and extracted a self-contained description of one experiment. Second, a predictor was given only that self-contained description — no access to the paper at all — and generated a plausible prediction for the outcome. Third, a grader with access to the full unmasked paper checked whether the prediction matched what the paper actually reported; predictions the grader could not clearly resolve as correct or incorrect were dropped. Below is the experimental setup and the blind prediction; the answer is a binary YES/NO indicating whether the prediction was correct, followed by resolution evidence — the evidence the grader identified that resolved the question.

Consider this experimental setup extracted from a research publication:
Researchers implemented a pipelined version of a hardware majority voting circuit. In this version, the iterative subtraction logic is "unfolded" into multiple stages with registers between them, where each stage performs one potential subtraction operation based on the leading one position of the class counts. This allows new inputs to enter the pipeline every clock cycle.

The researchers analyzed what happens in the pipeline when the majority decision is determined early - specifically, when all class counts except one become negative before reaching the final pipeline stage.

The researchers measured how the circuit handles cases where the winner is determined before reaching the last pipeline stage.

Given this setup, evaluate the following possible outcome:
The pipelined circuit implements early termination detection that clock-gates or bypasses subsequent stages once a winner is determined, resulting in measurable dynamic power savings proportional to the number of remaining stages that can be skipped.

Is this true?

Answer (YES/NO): NO